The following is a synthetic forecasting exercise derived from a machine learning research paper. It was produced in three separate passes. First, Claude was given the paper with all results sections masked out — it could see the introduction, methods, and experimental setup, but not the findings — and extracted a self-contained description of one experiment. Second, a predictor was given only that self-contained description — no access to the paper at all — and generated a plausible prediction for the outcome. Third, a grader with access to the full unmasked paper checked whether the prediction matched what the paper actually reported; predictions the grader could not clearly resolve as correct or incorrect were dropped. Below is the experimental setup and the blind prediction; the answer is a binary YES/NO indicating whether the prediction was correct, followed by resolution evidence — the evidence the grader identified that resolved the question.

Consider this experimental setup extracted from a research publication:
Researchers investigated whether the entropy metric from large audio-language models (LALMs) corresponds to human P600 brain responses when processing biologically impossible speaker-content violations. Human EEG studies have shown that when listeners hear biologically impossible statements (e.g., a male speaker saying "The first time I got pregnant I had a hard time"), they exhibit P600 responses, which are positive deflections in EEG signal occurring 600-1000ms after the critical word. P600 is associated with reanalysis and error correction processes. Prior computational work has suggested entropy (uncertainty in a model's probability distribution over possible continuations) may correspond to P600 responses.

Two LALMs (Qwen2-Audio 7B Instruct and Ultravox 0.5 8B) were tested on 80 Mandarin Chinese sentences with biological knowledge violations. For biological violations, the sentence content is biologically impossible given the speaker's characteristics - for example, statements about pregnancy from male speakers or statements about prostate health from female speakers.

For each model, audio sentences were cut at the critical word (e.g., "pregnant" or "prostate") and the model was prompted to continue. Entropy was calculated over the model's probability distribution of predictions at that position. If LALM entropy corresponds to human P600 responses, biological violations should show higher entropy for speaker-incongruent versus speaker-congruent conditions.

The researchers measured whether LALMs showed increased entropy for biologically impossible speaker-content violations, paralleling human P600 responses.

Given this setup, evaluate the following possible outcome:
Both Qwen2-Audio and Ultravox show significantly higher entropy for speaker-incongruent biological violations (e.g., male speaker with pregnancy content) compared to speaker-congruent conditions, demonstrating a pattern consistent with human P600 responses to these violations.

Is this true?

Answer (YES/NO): NO